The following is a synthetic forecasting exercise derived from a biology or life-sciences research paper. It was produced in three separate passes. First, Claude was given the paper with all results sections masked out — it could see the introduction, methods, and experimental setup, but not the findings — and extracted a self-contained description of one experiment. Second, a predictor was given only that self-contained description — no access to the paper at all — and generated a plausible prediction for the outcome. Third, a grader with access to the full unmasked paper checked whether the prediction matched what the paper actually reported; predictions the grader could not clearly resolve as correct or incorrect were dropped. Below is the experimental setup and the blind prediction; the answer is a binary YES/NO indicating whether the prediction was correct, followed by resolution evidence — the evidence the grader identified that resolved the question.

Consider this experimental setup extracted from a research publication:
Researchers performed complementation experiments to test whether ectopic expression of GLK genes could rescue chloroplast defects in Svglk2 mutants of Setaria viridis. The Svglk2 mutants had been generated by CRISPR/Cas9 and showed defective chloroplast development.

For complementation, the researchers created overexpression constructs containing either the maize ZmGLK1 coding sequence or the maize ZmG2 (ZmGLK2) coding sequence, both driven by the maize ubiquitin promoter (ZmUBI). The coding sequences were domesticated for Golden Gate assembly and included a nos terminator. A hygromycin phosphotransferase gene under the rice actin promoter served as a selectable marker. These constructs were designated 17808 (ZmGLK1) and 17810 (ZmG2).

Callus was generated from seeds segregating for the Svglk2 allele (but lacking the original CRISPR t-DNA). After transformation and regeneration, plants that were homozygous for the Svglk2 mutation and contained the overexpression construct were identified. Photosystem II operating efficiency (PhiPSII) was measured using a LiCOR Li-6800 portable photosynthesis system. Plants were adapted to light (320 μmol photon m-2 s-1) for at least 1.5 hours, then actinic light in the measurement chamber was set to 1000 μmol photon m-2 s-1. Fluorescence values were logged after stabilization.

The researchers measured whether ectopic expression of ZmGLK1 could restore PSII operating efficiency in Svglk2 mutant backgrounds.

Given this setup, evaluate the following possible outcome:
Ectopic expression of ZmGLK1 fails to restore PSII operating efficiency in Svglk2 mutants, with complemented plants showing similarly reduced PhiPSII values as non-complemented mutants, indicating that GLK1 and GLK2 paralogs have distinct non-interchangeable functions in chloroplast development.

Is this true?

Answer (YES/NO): NO